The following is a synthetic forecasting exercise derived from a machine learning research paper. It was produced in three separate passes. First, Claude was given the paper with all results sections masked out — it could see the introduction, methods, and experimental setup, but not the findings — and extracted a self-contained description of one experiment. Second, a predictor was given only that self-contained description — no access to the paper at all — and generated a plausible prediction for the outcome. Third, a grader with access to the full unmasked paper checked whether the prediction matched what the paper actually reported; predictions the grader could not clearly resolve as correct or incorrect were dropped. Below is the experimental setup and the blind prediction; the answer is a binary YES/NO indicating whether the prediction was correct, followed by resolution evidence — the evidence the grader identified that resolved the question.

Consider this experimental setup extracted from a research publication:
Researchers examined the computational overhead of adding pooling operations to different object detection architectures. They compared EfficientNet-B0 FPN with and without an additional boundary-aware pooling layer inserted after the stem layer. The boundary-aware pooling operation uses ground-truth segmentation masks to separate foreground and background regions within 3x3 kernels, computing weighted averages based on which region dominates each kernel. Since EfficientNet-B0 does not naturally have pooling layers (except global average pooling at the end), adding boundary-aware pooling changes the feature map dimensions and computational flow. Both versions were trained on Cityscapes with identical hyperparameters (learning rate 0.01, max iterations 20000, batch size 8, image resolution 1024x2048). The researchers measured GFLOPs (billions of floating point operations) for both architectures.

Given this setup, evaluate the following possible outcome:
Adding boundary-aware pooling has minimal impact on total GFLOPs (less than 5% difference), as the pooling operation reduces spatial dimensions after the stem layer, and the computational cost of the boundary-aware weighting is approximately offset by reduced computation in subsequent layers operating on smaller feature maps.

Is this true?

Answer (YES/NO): YES